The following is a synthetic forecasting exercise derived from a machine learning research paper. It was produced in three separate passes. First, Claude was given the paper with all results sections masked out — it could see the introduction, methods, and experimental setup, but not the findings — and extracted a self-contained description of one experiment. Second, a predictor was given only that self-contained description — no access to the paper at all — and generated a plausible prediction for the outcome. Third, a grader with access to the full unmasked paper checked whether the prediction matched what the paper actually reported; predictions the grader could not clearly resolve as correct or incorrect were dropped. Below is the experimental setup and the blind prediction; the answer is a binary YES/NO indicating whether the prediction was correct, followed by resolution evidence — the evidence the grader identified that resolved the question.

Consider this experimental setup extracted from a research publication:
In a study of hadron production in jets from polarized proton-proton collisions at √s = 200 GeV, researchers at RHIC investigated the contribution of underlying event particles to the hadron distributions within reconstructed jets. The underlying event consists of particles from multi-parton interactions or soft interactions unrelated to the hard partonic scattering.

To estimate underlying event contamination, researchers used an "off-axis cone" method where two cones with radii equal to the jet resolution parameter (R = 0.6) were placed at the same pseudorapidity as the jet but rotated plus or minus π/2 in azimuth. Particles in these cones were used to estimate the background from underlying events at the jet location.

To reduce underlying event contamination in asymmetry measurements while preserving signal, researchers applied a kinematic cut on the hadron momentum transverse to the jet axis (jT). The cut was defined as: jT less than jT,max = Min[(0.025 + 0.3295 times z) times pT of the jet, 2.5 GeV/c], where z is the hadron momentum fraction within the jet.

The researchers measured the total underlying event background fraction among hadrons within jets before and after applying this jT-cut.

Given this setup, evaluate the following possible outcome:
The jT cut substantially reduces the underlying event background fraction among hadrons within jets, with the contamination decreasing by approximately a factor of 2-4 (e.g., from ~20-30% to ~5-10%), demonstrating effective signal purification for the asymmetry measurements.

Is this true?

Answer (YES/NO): NO